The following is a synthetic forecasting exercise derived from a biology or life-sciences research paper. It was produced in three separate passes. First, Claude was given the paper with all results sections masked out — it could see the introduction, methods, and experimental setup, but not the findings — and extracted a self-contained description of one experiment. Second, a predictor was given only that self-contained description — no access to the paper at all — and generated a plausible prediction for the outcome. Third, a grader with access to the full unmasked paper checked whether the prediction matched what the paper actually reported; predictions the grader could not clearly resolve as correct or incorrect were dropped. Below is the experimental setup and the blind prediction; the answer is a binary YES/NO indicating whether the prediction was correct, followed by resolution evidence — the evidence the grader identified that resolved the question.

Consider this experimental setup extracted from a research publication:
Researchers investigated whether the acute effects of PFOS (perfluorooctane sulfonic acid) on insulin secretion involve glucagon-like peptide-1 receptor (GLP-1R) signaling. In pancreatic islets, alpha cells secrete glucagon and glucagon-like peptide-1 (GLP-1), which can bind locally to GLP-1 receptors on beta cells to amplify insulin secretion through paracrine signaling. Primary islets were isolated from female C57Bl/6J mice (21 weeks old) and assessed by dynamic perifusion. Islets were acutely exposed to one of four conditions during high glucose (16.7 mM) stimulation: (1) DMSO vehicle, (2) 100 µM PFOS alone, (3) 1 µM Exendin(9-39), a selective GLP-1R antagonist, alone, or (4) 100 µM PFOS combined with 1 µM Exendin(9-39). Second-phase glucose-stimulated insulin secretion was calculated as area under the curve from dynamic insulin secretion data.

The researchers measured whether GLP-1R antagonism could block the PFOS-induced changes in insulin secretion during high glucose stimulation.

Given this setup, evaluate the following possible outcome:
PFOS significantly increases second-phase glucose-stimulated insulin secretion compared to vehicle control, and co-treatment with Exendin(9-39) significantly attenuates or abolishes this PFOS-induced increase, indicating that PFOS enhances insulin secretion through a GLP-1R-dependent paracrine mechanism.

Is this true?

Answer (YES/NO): NO